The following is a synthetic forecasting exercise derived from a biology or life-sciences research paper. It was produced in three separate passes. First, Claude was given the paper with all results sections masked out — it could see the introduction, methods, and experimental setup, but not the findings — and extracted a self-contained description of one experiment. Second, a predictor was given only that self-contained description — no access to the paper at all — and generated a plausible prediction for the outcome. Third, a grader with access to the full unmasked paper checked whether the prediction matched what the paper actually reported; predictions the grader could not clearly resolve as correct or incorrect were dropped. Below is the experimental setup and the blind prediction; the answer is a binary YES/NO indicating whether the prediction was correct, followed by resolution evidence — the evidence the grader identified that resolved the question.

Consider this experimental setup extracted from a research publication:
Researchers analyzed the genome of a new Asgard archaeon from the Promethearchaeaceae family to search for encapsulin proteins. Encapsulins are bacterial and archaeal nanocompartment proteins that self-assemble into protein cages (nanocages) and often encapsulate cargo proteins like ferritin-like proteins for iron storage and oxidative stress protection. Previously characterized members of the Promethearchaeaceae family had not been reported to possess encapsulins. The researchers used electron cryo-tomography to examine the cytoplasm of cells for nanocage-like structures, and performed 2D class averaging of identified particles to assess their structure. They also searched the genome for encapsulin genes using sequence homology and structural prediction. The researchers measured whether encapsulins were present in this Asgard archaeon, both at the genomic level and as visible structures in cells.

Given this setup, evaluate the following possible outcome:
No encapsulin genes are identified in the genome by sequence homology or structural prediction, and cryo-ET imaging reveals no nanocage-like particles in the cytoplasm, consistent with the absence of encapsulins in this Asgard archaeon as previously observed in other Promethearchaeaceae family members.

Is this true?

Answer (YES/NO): NO